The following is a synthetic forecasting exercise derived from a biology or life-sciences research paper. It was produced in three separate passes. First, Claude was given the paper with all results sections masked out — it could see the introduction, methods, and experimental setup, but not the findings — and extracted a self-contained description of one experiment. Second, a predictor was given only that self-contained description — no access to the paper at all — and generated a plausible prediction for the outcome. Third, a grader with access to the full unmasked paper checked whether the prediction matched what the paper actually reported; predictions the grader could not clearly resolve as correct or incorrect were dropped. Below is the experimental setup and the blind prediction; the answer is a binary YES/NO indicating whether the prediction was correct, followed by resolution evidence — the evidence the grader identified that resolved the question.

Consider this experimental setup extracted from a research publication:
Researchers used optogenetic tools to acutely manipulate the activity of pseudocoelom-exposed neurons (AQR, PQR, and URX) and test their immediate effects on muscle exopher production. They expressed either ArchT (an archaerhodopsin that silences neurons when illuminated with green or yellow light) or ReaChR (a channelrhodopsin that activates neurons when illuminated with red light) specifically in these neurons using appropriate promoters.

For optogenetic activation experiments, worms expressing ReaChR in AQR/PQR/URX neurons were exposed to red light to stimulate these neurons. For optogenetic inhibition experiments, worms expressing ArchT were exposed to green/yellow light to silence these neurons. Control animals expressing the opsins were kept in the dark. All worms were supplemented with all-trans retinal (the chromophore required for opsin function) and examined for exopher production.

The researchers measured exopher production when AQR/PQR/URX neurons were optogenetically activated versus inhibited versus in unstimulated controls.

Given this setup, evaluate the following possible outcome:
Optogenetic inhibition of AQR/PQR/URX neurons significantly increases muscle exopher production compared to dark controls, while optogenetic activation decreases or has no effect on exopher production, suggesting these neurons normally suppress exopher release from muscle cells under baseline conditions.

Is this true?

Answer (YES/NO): YES